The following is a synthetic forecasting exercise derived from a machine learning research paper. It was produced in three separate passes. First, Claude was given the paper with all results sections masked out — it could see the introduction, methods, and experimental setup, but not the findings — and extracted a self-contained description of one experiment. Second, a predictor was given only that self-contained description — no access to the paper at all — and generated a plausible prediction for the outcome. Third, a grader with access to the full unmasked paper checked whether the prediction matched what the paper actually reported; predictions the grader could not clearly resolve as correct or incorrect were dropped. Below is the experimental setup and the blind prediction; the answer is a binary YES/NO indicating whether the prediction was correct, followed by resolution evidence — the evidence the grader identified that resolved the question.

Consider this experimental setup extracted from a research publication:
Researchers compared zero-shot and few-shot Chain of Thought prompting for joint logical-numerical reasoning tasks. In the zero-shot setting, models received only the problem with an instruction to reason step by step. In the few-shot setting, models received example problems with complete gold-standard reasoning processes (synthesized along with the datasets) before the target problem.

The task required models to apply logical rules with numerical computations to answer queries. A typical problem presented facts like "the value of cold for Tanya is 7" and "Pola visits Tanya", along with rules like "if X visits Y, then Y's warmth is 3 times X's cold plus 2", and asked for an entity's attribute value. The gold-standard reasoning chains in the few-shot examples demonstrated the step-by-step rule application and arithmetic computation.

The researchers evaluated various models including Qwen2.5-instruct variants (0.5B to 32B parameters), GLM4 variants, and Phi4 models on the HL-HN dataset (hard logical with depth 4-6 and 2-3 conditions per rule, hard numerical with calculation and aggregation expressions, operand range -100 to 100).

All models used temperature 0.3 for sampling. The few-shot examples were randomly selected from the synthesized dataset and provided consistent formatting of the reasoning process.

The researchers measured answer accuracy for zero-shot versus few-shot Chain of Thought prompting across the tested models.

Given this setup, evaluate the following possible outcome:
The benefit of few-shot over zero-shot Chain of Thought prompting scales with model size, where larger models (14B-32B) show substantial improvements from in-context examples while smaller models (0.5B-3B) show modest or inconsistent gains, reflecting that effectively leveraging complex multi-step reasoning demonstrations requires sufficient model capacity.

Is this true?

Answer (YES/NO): NO